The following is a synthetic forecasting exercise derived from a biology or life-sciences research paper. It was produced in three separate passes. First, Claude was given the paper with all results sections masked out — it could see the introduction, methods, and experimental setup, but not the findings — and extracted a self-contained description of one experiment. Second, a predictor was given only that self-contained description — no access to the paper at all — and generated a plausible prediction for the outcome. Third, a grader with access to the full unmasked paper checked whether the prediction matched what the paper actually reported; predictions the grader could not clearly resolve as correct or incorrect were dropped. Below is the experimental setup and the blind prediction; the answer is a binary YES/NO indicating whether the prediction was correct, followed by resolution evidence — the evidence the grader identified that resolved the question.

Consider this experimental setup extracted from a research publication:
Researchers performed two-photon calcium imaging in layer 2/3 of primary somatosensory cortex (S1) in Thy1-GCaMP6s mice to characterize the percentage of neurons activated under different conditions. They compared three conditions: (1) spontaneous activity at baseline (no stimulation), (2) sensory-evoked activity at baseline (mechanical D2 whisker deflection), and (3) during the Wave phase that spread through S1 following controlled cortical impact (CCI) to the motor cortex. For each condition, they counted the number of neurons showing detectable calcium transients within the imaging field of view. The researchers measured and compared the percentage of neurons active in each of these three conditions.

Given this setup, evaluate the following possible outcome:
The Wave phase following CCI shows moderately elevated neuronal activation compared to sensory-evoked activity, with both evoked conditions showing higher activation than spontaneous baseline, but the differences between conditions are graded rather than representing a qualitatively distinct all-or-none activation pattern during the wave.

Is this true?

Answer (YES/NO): NO